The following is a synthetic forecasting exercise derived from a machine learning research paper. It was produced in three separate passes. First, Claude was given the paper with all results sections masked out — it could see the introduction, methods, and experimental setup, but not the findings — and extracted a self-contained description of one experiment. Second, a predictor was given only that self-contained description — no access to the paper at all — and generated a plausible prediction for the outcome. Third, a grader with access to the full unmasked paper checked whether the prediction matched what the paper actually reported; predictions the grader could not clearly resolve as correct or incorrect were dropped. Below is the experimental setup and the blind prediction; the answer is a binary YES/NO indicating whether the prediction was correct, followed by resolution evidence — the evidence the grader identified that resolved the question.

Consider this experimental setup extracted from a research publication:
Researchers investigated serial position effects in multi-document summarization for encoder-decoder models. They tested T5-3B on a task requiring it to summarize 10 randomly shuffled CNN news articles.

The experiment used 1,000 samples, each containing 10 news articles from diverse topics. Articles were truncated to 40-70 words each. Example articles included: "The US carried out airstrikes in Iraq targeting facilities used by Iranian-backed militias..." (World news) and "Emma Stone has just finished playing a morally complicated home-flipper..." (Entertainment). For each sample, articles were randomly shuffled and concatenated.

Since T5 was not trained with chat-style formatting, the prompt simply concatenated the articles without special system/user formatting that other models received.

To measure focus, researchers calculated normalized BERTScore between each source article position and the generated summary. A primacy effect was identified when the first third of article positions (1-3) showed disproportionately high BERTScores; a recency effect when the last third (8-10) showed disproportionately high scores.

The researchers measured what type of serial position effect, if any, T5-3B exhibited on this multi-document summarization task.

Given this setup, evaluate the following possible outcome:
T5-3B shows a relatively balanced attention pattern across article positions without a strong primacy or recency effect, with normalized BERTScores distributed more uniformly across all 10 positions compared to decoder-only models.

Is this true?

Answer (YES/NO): NO